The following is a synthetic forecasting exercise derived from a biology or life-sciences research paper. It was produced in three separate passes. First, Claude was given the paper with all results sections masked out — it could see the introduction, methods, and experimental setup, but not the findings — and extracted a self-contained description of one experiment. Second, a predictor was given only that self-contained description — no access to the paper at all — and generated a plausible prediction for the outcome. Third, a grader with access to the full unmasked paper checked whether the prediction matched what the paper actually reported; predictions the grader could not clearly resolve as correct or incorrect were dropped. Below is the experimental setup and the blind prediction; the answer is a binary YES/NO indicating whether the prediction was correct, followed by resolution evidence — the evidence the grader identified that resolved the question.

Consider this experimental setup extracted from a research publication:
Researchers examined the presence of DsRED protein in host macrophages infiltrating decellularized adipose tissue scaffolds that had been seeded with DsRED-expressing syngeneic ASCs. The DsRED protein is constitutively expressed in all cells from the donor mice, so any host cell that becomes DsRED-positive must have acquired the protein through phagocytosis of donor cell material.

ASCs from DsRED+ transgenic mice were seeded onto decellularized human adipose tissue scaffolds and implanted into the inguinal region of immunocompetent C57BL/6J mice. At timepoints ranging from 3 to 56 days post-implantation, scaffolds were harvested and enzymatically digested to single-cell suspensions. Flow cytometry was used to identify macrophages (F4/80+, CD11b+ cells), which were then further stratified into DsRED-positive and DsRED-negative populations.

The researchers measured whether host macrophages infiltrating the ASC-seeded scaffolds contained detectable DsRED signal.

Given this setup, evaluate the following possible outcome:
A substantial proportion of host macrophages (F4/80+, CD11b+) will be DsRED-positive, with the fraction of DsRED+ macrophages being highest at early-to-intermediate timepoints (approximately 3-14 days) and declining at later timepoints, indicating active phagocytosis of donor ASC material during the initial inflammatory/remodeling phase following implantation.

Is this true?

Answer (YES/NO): NO